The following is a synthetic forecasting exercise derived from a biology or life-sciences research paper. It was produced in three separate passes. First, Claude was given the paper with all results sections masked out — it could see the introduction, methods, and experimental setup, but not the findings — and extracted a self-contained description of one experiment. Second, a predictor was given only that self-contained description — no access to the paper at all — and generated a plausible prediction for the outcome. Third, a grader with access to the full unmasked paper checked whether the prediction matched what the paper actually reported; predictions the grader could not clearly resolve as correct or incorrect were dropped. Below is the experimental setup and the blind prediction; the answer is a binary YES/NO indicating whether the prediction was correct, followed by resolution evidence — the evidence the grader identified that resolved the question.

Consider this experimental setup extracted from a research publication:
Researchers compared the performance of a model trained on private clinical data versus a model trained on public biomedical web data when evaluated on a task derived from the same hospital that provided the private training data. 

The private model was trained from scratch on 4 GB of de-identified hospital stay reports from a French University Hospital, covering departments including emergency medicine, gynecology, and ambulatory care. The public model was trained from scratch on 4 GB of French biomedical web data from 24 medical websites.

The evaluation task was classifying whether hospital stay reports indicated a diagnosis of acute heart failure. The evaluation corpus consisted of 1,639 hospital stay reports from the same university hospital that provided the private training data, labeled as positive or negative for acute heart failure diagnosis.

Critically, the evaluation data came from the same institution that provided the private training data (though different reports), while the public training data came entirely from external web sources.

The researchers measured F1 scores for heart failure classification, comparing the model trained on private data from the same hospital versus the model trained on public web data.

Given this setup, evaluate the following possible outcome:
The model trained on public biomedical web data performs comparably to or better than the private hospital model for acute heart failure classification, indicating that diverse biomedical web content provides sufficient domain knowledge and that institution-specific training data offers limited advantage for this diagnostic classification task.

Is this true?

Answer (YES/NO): YES